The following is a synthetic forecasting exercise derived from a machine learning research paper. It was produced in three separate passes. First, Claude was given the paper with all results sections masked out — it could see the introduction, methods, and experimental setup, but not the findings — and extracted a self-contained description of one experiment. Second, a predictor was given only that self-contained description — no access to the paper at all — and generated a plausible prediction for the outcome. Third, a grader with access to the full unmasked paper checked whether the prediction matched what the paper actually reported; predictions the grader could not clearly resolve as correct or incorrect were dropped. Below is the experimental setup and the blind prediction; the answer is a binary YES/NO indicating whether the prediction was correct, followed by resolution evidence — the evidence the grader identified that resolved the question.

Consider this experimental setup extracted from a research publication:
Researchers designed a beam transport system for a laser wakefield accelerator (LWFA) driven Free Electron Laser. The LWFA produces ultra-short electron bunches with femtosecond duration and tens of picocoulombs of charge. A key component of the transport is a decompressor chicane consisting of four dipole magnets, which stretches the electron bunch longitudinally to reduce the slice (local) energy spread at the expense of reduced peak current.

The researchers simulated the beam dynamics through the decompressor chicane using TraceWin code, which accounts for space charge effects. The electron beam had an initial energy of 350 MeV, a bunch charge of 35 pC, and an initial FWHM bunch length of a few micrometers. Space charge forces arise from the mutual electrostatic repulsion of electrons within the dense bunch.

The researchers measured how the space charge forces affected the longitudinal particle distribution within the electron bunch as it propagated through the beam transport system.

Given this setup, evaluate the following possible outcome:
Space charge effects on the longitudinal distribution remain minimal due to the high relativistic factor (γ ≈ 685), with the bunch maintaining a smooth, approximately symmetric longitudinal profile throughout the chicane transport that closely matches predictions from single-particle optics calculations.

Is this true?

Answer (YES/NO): NO